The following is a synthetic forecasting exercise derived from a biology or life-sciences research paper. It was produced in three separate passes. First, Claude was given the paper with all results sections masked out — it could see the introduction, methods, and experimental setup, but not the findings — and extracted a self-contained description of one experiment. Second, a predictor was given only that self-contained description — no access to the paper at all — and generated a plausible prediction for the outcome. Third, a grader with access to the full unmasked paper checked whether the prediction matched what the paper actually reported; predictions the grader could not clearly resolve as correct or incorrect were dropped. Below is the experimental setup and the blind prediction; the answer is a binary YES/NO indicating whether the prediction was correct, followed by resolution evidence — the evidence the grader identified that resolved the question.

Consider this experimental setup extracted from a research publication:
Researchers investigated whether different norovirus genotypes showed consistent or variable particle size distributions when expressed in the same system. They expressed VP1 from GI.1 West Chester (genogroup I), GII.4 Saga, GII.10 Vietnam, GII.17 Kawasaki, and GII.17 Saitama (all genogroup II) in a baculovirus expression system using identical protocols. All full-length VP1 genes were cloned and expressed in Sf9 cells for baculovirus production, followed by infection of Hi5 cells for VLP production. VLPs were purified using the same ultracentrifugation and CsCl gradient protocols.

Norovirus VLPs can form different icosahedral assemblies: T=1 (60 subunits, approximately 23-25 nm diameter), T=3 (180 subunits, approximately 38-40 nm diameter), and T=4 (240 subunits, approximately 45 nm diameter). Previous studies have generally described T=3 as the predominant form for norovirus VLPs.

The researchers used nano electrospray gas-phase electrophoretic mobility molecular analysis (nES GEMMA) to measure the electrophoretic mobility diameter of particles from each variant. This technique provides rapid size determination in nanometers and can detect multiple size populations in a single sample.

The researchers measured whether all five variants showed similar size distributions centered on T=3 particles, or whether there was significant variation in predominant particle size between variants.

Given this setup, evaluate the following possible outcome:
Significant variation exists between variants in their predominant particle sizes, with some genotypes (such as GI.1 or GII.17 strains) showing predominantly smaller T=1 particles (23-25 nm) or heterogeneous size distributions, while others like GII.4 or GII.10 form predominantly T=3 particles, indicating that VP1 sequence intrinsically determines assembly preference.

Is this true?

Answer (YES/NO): NO